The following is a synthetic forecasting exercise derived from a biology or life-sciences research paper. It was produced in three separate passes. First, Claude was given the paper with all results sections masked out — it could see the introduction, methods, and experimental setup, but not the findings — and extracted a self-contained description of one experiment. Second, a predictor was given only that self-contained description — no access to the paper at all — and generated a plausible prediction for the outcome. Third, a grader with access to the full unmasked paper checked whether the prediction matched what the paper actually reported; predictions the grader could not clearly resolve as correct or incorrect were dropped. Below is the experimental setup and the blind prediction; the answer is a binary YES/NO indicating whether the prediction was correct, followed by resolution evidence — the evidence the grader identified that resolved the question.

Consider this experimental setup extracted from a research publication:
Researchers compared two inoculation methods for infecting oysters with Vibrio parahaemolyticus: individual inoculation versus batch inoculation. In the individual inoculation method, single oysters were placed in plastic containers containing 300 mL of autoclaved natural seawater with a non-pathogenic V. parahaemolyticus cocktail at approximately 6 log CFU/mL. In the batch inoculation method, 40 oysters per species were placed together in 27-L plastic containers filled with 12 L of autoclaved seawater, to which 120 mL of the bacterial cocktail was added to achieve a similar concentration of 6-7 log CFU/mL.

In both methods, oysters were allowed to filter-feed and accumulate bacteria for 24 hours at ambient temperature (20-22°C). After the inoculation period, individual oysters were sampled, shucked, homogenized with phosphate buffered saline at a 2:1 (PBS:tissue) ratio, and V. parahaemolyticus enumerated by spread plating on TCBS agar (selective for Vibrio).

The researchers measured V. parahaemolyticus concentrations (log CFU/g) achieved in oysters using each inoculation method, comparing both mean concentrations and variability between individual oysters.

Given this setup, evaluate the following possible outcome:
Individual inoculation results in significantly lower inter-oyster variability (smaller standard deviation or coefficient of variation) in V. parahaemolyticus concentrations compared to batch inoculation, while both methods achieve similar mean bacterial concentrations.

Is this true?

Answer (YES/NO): NO